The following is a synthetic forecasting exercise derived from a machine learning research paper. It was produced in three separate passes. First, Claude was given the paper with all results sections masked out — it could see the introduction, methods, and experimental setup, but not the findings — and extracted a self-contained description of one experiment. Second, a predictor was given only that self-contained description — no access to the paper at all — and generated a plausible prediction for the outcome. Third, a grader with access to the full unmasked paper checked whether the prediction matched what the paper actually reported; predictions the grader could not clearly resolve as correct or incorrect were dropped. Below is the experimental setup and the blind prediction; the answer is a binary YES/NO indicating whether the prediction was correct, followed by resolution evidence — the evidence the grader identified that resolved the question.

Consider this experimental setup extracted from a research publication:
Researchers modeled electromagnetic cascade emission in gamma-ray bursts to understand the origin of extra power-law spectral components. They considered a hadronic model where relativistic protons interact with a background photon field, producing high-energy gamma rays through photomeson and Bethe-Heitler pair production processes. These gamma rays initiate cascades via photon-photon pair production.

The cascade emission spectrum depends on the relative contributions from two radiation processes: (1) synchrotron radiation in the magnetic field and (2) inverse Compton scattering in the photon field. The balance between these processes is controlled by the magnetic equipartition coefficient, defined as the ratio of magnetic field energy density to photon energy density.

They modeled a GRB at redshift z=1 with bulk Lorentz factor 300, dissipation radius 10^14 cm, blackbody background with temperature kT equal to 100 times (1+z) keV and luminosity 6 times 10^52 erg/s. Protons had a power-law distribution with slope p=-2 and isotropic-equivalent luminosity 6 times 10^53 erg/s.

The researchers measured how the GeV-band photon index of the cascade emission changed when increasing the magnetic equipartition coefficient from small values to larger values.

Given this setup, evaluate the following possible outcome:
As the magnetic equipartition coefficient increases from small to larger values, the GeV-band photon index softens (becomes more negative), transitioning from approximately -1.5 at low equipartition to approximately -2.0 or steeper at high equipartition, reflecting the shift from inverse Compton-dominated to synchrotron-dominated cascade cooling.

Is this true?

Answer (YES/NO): YES